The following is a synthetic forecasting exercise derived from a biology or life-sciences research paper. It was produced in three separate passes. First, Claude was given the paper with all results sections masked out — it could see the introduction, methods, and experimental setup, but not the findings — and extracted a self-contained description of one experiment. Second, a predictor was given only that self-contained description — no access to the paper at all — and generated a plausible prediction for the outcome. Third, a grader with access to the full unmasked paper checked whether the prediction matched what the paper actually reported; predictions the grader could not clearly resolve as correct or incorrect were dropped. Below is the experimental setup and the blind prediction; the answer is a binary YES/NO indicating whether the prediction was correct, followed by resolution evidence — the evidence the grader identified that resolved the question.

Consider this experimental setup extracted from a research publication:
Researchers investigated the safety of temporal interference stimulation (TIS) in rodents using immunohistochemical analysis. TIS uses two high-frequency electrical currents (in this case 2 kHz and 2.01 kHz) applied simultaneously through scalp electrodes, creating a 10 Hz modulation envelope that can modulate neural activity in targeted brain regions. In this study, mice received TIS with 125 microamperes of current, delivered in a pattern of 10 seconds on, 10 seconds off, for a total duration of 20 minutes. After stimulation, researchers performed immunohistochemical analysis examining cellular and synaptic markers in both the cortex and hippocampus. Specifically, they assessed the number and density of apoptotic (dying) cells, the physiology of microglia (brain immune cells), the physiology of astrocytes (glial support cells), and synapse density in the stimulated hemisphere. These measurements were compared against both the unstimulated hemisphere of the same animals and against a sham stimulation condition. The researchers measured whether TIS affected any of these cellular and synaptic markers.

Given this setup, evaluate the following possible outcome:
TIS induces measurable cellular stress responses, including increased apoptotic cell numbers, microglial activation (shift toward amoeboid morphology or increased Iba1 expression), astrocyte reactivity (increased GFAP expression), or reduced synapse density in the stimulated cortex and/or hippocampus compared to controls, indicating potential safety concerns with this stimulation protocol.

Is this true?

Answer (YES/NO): NO